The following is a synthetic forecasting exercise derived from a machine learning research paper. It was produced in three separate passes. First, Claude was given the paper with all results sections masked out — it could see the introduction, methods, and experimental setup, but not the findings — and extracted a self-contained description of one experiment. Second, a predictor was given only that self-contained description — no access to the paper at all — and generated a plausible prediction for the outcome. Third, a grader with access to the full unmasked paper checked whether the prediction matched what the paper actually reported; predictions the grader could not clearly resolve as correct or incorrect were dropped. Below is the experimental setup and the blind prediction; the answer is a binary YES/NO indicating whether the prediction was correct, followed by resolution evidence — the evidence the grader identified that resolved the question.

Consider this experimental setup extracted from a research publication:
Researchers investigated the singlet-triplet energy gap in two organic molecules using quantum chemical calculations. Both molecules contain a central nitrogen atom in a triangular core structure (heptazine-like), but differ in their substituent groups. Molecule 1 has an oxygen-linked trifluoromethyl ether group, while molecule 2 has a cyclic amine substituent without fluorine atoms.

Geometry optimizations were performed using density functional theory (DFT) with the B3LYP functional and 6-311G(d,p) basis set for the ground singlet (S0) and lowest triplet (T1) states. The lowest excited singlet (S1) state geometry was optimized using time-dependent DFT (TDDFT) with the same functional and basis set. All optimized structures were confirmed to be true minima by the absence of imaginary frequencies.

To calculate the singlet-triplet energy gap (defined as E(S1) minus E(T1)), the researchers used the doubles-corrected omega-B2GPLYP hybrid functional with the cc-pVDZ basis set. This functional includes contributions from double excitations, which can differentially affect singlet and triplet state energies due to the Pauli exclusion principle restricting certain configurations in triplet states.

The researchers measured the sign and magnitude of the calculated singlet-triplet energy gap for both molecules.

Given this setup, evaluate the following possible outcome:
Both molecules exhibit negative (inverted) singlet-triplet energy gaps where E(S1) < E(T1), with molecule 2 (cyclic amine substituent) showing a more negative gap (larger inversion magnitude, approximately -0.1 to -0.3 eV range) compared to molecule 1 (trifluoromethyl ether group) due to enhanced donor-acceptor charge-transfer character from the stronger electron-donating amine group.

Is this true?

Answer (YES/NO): NO